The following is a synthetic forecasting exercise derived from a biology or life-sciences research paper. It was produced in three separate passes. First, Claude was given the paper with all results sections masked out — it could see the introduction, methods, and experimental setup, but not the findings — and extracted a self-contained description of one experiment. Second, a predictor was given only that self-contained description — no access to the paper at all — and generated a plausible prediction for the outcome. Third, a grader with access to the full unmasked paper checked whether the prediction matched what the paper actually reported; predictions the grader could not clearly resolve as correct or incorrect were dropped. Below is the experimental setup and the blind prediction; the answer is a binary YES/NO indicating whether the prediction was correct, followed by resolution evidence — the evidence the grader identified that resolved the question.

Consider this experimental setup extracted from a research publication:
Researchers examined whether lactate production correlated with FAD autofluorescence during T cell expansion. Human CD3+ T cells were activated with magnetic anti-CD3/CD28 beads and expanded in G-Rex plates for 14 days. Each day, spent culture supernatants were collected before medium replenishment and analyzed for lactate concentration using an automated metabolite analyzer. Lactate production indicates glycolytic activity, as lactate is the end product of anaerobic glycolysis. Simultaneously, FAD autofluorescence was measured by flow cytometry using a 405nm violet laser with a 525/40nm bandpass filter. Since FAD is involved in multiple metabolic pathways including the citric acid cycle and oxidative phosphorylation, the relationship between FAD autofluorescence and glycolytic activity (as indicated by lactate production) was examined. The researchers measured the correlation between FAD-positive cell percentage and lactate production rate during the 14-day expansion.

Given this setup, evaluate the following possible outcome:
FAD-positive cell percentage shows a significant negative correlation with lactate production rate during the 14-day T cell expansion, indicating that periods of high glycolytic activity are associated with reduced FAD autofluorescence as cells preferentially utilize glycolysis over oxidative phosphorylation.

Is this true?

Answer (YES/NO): NO